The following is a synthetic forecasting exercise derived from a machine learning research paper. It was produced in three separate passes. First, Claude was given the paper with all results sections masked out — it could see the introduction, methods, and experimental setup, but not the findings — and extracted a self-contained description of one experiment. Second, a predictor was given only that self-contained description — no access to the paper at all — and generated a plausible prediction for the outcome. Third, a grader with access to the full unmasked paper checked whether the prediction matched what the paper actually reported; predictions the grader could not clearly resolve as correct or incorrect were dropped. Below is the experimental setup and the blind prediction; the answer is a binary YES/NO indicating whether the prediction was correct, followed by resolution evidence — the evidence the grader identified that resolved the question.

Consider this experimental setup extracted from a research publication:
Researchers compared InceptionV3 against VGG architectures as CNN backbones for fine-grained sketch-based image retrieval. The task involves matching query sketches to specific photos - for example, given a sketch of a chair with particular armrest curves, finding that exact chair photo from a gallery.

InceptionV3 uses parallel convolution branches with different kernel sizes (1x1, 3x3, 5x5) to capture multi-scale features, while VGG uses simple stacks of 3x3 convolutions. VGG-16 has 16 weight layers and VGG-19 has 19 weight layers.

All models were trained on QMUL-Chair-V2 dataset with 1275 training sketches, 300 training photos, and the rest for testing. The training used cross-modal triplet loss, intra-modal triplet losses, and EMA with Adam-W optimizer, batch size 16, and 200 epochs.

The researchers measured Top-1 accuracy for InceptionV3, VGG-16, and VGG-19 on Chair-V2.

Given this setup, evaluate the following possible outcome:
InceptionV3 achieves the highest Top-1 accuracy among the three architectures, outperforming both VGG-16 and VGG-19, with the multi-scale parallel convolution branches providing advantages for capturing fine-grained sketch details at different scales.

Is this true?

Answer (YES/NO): NO